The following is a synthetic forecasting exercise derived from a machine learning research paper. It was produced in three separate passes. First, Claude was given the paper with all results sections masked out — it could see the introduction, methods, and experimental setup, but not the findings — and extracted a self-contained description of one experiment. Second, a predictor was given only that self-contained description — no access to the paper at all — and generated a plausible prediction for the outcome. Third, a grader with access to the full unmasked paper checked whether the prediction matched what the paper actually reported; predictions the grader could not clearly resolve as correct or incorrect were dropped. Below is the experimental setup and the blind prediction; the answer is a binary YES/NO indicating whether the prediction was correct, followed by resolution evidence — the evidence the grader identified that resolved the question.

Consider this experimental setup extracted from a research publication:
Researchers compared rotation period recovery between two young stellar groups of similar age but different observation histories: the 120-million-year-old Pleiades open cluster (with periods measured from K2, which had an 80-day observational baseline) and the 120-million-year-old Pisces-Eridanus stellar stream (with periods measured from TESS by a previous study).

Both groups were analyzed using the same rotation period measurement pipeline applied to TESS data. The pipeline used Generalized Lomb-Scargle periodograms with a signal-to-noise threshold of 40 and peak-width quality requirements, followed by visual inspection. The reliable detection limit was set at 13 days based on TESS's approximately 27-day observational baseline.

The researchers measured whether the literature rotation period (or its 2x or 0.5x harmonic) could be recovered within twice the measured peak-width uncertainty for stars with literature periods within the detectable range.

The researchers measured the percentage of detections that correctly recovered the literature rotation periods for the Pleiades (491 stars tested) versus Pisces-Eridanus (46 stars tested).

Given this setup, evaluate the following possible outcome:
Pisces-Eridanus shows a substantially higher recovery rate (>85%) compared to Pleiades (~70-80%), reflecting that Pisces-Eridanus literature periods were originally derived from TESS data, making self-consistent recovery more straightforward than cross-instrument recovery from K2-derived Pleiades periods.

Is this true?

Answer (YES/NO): NO